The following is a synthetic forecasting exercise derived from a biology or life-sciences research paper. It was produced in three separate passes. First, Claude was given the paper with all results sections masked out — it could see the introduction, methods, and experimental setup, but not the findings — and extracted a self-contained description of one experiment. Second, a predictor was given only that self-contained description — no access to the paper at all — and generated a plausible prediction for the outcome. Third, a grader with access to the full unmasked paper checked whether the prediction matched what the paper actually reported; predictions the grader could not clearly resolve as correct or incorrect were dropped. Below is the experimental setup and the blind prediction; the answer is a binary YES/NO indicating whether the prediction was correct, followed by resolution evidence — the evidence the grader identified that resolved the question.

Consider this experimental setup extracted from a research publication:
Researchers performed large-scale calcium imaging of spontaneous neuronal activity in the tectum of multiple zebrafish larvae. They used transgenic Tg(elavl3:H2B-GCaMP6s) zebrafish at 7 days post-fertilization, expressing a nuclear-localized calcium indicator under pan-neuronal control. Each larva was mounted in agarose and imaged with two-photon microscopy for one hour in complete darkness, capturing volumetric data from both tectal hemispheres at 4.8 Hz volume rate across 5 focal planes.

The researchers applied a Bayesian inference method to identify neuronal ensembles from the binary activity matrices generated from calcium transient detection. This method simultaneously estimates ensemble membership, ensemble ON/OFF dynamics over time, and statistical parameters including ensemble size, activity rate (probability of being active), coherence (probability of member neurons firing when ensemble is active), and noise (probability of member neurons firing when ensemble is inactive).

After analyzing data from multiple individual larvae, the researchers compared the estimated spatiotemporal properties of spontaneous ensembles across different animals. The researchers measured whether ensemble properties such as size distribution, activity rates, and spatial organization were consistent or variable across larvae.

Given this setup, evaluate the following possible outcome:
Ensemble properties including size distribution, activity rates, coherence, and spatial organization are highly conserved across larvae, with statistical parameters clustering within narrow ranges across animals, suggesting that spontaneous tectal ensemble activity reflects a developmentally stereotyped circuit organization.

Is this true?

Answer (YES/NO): YES